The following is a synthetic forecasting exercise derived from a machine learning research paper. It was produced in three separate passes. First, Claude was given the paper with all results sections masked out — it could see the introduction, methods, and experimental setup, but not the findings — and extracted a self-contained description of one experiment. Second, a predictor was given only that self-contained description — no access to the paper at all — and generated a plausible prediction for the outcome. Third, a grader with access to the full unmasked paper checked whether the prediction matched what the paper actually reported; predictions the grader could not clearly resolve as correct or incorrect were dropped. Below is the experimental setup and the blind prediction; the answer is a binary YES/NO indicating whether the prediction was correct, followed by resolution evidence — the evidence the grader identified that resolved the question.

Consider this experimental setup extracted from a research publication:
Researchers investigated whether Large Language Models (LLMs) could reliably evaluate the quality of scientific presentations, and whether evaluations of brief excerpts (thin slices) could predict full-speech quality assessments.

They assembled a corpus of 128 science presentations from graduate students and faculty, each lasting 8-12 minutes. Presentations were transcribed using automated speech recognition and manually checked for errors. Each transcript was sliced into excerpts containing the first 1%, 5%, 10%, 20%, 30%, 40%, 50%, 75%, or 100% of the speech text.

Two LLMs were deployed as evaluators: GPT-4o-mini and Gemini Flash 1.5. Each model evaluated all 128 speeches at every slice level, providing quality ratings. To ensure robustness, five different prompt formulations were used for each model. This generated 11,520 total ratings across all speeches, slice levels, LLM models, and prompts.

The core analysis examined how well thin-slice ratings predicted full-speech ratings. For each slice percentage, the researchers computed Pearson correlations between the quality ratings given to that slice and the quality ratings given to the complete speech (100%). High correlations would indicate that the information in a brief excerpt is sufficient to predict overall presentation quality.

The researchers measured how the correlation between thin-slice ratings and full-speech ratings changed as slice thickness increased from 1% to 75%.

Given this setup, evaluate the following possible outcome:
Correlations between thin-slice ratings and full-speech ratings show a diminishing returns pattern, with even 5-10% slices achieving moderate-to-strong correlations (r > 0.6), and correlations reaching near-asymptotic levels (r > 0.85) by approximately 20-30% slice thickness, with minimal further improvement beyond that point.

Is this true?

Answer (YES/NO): NO